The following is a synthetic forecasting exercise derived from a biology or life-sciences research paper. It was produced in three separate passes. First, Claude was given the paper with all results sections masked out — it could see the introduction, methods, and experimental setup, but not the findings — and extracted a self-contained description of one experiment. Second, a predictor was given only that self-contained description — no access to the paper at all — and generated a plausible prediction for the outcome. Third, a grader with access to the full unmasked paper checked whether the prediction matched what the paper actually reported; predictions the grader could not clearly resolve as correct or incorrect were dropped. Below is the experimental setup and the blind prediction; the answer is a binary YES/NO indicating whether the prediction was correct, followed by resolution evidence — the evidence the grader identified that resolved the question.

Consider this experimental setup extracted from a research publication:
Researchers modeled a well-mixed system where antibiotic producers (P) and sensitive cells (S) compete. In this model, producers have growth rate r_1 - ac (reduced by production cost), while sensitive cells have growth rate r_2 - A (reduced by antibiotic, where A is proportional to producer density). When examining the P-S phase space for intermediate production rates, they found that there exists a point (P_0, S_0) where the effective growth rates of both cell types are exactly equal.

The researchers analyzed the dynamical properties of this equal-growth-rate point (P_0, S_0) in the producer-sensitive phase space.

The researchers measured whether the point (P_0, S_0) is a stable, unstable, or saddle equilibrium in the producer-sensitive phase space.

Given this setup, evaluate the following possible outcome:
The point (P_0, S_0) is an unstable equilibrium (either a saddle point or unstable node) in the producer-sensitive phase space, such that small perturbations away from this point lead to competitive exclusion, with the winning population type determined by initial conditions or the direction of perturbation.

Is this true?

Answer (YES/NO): YES